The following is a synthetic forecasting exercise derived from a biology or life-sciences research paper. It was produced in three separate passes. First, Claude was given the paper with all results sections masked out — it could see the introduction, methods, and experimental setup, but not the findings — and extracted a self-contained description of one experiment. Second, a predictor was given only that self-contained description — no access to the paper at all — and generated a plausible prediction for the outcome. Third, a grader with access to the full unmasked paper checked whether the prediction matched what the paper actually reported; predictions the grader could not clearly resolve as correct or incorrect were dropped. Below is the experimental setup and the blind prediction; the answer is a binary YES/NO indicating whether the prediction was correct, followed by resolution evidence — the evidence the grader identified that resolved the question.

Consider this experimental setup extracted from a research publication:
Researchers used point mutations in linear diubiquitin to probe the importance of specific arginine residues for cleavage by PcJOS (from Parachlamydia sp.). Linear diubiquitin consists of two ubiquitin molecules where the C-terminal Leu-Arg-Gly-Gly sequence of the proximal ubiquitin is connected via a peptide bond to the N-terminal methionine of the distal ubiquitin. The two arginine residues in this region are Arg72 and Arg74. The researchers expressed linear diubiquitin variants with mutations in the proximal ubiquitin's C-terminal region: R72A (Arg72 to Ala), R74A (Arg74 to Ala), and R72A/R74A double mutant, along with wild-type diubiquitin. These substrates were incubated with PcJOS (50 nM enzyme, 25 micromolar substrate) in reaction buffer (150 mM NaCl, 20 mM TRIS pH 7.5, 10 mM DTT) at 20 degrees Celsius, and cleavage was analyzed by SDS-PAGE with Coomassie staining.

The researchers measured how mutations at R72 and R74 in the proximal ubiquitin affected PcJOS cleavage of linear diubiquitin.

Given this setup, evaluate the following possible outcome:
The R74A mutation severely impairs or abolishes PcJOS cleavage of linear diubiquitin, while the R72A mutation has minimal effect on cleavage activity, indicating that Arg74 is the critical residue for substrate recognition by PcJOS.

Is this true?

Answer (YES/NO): NO